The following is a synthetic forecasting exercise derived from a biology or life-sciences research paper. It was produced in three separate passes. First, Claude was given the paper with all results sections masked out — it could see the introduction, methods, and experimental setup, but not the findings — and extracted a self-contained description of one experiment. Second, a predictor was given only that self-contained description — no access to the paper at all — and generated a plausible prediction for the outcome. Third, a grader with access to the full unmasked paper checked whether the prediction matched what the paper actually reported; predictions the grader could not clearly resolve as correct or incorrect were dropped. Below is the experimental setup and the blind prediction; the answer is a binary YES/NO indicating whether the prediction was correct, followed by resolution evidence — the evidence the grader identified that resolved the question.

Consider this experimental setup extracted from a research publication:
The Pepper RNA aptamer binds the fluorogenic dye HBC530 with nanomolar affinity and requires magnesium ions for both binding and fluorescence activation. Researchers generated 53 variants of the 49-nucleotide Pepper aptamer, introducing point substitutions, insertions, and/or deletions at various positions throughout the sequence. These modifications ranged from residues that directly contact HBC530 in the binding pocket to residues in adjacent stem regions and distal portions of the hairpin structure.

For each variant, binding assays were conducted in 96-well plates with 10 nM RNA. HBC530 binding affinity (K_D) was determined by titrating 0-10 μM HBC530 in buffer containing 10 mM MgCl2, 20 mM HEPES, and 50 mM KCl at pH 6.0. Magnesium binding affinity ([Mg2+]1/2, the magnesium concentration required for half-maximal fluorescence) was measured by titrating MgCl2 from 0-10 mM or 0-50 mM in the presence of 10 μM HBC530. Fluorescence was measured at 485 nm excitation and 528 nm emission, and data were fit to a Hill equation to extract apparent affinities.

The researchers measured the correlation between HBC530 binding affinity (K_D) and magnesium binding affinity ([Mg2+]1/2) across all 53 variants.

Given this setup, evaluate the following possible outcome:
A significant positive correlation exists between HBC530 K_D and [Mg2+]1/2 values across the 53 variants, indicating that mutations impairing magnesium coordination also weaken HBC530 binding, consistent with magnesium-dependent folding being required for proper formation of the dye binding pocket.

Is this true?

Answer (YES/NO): YES